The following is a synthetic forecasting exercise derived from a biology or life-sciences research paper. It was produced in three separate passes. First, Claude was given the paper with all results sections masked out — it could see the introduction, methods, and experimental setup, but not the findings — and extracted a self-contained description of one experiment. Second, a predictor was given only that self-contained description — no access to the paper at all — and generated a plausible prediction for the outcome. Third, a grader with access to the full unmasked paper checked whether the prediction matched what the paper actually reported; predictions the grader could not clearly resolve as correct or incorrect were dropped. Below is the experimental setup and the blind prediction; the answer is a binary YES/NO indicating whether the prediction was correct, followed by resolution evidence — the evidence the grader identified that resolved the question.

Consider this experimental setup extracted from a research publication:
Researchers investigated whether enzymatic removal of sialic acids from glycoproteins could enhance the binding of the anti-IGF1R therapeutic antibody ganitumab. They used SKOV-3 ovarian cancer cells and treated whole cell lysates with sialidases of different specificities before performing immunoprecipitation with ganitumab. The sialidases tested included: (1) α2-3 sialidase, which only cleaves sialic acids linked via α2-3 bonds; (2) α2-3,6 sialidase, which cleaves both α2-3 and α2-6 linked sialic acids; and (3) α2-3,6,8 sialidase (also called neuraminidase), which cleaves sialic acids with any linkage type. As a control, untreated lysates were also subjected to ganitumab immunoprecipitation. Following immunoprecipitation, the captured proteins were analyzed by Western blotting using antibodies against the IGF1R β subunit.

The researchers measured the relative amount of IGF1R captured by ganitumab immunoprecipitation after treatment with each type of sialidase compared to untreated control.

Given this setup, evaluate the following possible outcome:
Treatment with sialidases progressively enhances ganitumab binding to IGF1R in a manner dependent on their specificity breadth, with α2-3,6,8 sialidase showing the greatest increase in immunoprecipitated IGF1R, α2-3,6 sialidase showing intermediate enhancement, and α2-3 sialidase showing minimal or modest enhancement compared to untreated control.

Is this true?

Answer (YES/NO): NO